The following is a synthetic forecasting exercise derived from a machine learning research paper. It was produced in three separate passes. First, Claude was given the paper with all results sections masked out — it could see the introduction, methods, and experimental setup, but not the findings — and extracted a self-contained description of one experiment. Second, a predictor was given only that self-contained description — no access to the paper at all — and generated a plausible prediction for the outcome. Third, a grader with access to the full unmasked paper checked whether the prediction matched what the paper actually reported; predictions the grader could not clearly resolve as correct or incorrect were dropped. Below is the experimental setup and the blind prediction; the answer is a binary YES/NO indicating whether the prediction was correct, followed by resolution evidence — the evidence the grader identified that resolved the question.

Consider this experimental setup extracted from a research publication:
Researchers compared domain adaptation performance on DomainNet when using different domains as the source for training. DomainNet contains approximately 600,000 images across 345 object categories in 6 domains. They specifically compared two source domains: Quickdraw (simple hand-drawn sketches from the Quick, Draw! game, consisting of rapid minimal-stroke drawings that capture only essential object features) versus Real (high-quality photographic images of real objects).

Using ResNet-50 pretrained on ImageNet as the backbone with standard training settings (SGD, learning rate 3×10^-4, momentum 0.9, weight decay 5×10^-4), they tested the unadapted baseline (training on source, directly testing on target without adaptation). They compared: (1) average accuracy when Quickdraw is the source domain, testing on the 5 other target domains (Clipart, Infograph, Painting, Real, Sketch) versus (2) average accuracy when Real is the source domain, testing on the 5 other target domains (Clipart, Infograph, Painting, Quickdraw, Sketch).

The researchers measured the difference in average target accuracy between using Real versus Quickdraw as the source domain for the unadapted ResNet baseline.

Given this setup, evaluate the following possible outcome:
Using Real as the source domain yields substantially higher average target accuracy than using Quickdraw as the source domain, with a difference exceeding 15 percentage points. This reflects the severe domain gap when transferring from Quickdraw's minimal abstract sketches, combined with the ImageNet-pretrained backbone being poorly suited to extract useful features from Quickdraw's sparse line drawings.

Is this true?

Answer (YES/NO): YES